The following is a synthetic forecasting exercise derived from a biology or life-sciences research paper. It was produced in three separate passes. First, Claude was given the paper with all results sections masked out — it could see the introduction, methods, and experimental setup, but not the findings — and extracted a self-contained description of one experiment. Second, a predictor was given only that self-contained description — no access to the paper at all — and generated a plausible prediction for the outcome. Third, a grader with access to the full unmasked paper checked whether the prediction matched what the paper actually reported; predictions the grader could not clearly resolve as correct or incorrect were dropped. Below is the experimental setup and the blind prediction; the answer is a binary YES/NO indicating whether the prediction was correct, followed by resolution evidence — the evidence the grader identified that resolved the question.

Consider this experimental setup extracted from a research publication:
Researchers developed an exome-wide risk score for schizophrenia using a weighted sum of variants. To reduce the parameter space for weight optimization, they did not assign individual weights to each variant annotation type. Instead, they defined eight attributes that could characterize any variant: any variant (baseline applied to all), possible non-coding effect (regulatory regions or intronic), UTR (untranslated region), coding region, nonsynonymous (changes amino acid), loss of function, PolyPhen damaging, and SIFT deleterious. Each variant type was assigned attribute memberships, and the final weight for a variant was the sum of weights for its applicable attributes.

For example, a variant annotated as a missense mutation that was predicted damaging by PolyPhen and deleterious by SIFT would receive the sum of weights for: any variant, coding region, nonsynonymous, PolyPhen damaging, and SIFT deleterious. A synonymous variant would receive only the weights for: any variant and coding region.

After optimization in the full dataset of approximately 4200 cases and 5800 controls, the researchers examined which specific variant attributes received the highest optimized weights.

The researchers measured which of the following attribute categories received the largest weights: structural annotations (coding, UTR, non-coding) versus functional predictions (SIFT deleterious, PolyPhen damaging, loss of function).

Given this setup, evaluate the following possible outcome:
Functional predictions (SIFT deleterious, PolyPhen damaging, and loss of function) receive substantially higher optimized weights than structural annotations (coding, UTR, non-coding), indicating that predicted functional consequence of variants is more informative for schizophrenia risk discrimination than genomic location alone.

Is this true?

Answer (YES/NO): NO